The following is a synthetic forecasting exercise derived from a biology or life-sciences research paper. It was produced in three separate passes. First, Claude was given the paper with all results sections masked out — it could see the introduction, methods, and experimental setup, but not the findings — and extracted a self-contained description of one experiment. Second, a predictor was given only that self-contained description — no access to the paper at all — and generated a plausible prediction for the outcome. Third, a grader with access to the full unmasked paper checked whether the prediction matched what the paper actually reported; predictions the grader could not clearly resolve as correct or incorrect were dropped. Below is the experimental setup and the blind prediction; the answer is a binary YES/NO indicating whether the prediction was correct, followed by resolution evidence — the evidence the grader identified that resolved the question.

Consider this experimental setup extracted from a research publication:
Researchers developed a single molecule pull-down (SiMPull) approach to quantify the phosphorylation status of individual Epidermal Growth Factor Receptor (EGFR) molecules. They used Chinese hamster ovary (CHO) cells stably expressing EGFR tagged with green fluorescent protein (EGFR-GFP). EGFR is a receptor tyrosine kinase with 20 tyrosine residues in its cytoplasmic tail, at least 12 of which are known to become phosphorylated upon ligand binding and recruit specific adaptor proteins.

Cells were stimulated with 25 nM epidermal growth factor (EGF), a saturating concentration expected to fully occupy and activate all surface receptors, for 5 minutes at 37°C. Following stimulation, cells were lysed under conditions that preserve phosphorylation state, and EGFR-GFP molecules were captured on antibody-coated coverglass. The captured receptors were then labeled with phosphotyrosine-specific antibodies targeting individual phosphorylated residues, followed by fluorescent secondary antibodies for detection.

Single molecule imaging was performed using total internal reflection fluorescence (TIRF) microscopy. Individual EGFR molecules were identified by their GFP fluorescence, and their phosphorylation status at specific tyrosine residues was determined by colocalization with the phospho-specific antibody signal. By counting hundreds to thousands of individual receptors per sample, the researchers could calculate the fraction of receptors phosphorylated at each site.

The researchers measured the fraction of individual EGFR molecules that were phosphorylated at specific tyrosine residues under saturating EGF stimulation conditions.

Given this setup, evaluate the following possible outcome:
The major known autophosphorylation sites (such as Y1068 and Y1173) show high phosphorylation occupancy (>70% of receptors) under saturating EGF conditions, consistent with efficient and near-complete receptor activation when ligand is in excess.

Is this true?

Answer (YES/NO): NO